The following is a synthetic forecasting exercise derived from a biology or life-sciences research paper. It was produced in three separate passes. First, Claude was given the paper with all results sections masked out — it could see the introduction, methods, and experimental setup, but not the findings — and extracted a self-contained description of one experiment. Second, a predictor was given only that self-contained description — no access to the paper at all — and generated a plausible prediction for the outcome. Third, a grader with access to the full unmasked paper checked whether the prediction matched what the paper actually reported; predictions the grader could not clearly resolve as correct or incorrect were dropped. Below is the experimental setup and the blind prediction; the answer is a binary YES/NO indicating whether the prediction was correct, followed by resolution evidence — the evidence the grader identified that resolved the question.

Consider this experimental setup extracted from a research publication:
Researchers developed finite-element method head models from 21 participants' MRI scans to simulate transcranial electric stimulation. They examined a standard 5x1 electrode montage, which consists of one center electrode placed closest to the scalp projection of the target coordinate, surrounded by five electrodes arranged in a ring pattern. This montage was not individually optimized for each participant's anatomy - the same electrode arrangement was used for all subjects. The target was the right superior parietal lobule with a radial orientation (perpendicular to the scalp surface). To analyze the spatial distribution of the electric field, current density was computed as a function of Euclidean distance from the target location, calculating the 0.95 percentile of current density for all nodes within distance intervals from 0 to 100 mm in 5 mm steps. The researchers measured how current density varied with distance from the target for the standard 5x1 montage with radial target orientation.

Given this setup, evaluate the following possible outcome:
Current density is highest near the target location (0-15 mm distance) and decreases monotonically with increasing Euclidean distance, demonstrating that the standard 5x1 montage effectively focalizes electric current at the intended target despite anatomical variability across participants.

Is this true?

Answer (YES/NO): NO